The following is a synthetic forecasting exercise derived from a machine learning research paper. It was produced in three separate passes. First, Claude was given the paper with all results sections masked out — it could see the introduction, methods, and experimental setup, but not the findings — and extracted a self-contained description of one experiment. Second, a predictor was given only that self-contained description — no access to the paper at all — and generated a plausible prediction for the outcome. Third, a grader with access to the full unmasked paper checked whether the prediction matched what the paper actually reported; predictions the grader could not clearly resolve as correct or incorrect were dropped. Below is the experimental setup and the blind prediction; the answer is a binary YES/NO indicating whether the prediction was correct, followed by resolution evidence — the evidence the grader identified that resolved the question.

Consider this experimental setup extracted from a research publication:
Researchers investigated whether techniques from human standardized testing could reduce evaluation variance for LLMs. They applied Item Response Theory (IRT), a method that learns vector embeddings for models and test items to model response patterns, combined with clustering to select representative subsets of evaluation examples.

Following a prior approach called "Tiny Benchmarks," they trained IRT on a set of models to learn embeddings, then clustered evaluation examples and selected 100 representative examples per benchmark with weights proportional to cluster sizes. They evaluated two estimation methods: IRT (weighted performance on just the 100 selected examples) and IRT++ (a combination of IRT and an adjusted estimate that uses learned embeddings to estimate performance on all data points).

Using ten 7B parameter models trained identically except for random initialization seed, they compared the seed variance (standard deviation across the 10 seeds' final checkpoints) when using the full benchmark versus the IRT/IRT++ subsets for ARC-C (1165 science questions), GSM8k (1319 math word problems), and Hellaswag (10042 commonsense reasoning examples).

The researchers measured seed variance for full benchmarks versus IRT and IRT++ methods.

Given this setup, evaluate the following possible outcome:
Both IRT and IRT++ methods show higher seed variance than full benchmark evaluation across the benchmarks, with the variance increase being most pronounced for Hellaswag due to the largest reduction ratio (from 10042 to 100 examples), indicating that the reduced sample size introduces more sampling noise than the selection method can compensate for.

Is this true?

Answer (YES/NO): YES